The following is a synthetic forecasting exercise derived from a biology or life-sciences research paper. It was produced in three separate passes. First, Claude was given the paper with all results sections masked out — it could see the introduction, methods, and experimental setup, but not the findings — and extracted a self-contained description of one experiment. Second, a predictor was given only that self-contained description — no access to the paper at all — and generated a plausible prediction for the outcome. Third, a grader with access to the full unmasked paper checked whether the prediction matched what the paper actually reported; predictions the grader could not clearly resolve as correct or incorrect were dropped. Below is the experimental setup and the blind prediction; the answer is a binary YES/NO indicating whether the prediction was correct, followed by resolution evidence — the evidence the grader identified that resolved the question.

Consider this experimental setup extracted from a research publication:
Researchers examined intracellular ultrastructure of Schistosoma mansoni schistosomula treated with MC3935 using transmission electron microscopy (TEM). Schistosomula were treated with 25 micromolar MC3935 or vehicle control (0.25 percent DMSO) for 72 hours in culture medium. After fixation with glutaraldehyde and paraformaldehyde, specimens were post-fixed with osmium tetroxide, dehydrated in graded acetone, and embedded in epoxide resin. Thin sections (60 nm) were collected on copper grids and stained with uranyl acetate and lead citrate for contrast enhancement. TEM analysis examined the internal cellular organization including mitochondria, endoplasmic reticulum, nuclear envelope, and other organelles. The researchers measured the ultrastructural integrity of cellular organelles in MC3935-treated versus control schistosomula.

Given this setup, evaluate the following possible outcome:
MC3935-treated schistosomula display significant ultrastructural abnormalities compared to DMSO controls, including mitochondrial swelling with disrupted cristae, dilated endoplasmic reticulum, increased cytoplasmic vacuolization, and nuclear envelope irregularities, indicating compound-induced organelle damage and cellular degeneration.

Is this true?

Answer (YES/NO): NO